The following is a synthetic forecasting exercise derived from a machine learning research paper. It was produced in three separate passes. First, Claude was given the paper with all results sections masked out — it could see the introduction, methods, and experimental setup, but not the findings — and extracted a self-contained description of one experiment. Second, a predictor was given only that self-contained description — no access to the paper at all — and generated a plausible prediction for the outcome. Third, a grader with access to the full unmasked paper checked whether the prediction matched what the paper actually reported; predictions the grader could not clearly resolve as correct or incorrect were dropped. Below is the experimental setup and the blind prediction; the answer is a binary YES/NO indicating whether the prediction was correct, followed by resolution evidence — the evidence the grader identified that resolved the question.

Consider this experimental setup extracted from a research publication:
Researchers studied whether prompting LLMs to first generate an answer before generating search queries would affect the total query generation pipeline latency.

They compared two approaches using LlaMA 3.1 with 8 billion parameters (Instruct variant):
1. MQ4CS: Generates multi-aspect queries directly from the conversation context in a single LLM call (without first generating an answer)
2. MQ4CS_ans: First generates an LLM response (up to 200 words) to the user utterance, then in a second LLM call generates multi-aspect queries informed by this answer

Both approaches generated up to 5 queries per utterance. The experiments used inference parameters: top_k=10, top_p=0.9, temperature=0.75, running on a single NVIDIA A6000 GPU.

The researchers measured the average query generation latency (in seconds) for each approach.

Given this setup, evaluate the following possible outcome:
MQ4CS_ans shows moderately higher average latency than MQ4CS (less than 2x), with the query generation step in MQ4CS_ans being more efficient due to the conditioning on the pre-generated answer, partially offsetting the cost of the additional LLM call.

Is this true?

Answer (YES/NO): NO